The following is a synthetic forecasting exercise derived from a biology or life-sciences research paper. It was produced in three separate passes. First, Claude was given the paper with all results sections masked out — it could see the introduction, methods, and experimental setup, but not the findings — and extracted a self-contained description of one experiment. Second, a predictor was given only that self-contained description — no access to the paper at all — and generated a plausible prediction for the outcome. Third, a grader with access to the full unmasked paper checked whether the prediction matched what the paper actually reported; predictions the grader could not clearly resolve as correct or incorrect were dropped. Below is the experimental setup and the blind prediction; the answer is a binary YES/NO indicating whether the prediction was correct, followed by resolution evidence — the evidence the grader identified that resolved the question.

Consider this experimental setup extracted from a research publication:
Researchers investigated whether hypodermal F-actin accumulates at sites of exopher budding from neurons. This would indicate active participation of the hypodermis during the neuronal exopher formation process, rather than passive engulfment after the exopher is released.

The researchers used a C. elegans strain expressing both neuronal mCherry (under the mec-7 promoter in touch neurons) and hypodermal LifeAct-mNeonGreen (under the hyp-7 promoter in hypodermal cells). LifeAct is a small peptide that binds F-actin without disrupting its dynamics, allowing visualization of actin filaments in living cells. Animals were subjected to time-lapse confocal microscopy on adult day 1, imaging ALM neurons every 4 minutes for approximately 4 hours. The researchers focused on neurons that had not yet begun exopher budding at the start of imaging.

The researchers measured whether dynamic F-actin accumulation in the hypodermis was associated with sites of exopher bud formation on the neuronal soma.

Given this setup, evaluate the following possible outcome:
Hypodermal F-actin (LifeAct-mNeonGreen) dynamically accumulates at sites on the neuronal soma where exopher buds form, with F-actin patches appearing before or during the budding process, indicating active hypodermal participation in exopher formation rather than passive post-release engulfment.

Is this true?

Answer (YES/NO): NO